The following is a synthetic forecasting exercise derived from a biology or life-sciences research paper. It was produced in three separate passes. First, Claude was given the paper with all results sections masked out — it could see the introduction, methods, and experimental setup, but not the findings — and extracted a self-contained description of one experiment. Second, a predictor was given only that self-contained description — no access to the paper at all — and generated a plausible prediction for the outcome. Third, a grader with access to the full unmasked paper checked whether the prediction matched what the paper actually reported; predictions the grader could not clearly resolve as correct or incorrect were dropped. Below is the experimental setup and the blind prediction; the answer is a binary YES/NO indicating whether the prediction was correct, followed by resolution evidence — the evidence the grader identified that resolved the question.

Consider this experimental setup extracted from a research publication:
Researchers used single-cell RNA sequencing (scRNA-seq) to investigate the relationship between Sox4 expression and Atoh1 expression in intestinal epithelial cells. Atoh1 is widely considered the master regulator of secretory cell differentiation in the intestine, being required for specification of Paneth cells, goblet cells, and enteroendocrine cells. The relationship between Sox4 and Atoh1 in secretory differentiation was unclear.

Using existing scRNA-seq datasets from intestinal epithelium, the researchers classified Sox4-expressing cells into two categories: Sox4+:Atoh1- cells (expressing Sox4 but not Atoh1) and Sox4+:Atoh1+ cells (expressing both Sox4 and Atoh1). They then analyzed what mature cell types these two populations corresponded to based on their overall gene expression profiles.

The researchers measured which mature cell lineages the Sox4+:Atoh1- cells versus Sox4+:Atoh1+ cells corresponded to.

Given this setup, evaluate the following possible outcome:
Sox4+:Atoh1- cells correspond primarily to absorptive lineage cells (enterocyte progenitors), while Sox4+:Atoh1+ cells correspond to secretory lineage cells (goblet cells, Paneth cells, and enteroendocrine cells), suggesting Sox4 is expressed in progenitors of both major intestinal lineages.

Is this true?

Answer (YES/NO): NO